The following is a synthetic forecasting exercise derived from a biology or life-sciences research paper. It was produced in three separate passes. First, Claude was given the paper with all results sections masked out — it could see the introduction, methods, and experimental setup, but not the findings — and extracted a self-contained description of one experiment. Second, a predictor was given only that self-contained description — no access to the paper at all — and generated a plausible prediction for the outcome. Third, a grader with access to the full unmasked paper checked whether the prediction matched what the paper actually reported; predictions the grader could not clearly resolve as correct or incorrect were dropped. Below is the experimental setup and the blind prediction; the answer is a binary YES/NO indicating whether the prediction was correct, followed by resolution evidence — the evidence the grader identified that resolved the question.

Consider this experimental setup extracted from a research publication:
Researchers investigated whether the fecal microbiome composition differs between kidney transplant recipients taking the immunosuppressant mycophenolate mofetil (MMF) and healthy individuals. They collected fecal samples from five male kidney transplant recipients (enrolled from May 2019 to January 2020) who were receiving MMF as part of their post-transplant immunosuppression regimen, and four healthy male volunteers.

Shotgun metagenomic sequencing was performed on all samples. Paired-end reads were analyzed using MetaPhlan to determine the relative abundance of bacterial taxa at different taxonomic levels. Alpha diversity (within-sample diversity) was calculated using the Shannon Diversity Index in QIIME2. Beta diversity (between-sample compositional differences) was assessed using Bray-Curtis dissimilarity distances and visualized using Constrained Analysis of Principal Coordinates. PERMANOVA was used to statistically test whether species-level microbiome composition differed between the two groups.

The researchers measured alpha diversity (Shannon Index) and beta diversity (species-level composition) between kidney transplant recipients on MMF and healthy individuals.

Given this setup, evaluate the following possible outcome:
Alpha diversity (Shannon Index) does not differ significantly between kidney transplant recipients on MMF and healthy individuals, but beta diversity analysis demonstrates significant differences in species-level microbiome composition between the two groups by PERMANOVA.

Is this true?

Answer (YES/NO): YES